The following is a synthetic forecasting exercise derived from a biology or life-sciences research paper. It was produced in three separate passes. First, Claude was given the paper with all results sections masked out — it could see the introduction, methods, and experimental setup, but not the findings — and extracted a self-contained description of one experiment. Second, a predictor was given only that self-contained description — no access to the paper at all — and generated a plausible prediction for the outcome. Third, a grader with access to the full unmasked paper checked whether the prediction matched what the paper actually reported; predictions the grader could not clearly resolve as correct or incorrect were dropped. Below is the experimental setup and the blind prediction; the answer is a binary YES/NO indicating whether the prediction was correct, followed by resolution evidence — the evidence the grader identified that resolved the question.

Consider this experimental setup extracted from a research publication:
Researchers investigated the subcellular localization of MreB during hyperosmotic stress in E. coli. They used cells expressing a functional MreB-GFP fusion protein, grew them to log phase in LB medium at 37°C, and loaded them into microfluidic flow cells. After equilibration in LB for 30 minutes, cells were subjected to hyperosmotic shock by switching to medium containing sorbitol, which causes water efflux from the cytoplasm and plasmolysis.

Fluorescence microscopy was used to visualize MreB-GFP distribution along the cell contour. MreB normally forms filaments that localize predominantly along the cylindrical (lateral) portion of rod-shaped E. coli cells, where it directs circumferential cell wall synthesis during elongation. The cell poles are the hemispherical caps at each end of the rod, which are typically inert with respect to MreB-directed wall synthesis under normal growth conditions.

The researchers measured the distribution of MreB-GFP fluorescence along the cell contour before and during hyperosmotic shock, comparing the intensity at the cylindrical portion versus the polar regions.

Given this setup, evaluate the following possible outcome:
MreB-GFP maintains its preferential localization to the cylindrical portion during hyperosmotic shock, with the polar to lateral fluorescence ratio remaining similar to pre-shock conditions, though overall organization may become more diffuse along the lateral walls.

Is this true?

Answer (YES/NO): NO